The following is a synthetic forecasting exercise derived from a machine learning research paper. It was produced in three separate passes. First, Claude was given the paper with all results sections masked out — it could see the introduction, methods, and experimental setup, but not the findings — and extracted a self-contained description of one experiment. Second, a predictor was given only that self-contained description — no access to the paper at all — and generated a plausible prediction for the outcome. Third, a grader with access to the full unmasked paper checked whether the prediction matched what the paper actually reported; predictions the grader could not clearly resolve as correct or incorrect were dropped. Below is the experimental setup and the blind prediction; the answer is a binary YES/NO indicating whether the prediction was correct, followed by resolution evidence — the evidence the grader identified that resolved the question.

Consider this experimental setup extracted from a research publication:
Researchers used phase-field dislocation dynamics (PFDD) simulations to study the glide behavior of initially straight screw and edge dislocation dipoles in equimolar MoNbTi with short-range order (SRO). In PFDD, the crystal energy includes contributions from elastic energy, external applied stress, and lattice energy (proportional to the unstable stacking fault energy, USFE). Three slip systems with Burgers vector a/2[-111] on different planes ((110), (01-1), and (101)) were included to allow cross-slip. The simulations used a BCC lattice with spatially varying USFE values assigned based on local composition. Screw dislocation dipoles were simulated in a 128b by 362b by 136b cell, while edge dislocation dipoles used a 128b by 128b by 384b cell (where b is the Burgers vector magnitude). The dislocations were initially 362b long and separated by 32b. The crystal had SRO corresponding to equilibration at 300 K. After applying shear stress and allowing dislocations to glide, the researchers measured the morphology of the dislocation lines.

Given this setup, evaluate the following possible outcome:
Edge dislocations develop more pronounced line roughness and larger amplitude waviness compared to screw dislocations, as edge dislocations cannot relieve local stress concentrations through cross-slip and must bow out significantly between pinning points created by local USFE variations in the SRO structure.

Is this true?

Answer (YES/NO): NO